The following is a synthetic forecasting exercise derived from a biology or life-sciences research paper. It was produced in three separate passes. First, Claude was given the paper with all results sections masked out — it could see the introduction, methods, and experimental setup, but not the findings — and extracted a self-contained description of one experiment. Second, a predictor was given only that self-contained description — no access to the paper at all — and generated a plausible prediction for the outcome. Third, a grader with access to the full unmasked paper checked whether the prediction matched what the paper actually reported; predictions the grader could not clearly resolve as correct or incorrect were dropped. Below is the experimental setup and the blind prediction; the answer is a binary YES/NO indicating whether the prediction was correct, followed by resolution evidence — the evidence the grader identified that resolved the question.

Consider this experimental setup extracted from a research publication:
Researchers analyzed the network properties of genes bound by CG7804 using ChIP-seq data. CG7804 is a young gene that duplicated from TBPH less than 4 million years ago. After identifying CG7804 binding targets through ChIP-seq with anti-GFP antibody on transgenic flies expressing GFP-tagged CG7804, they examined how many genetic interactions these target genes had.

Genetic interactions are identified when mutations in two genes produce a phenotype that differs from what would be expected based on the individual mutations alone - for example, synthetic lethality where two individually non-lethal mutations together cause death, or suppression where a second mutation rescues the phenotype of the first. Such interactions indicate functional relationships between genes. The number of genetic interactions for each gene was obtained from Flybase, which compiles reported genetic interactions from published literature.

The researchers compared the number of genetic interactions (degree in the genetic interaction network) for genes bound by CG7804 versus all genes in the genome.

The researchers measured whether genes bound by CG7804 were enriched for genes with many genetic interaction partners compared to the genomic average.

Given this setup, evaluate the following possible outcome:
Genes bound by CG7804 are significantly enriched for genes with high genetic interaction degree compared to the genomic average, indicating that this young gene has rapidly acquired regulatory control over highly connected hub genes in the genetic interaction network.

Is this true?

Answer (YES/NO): YES